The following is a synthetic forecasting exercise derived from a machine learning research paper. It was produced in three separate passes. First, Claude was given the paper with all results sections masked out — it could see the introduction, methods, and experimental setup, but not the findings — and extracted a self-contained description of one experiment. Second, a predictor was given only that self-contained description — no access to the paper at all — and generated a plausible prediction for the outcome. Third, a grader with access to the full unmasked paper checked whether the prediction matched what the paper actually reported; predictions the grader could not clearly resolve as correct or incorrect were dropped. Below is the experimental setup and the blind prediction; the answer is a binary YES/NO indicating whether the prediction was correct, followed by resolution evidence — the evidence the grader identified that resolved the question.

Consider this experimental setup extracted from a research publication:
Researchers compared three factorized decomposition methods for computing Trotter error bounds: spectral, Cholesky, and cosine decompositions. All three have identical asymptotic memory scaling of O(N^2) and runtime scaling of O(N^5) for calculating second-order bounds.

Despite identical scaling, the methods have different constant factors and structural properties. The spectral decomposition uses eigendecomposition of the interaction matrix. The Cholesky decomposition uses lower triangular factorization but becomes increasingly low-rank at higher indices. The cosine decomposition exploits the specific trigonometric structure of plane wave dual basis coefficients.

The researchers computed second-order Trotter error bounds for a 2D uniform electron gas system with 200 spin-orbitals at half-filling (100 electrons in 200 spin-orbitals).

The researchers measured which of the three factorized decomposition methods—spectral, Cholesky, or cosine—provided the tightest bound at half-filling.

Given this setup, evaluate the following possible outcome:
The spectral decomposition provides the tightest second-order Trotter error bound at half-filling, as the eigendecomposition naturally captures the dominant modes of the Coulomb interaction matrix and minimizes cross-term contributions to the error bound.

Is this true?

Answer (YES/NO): NO